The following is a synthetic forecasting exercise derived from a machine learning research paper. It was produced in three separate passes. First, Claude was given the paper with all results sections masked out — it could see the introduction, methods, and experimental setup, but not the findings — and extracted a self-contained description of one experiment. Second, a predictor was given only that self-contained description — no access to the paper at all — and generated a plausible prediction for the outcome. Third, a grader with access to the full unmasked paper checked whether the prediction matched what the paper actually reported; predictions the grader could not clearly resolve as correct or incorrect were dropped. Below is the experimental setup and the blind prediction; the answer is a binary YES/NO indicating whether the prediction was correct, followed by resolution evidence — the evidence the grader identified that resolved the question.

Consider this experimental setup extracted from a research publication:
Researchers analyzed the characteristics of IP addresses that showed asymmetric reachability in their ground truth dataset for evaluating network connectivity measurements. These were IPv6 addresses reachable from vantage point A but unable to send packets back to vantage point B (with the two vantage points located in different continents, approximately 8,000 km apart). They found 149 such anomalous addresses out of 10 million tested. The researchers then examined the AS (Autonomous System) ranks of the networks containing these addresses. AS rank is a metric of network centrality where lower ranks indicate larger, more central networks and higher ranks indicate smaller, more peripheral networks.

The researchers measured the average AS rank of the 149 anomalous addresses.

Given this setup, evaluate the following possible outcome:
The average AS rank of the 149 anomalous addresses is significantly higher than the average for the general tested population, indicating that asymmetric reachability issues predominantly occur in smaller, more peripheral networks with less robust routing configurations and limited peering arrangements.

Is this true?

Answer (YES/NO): YES